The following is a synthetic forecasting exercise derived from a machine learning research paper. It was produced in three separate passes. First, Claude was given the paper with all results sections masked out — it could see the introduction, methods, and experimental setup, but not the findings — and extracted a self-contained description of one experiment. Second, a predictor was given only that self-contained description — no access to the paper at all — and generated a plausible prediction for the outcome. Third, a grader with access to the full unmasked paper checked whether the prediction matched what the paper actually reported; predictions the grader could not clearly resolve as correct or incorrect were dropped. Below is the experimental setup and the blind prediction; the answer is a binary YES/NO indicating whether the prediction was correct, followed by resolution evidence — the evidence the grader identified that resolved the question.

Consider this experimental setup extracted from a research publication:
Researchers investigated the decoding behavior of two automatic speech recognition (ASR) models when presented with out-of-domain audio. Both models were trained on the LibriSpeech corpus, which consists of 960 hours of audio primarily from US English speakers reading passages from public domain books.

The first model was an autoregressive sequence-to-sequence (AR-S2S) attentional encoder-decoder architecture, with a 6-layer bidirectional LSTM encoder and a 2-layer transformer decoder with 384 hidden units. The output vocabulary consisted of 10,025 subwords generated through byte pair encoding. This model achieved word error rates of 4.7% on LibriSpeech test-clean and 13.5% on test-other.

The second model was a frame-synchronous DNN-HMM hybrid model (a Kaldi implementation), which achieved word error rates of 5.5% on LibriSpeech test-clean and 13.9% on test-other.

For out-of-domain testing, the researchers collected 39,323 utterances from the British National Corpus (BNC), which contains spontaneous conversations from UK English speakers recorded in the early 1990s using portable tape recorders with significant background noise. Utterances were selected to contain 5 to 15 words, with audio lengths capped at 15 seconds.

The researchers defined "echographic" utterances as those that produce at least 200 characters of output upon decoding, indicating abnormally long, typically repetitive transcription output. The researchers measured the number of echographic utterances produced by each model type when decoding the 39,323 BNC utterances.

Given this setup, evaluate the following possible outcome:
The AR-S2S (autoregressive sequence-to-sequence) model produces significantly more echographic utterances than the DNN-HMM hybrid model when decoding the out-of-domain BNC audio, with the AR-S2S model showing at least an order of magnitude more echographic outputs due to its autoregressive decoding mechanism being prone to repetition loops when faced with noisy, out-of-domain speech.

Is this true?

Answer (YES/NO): YES